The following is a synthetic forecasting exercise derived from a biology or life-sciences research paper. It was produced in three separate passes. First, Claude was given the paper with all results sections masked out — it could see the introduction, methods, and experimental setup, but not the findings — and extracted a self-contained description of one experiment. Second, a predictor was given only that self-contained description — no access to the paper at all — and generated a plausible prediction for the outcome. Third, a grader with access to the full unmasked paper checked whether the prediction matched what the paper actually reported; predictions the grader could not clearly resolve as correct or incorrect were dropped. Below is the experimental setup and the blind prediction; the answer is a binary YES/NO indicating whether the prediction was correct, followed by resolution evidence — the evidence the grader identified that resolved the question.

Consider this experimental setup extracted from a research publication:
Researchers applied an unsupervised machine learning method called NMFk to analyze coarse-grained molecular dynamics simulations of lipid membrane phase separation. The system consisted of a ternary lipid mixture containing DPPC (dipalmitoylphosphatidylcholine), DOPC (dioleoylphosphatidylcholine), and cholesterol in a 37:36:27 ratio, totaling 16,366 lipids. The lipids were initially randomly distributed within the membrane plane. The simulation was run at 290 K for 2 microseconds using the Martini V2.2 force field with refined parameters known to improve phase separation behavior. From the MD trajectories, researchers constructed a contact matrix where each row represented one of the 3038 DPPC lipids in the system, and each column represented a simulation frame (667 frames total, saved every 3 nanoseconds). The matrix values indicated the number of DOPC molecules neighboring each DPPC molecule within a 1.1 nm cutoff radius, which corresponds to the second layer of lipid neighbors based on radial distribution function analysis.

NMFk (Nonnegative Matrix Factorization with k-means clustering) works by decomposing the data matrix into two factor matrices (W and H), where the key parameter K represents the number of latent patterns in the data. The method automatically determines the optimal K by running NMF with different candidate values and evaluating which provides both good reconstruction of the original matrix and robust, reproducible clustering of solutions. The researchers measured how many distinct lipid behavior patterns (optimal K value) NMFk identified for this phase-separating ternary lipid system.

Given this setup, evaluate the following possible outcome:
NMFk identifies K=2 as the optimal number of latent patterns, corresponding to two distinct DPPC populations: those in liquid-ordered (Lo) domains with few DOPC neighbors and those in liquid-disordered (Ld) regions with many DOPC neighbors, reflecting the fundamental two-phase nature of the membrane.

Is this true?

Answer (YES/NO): NO